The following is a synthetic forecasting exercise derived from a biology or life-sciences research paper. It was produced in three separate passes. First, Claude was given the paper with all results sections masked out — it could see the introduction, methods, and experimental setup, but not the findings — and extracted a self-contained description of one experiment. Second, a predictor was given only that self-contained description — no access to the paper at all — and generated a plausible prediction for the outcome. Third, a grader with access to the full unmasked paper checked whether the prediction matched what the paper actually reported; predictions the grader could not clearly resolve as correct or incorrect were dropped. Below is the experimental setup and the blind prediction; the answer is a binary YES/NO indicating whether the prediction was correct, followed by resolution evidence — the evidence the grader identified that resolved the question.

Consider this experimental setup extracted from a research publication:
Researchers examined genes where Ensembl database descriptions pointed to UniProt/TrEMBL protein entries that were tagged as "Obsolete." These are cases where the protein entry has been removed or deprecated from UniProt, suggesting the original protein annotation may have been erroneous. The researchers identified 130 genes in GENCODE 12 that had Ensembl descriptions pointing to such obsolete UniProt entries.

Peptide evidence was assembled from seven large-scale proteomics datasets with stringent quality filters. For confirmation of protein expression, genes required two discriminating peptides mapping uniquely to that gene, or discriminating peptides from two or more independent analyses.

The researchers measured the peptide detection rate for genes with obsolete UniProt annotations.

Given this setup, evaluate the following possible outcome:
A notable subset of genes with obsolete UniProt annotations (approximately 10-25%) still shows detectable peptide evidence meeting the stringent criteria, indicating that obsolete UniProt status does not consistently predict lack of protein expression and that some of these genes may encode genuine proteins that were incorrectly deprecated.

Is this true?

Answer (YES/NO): NO